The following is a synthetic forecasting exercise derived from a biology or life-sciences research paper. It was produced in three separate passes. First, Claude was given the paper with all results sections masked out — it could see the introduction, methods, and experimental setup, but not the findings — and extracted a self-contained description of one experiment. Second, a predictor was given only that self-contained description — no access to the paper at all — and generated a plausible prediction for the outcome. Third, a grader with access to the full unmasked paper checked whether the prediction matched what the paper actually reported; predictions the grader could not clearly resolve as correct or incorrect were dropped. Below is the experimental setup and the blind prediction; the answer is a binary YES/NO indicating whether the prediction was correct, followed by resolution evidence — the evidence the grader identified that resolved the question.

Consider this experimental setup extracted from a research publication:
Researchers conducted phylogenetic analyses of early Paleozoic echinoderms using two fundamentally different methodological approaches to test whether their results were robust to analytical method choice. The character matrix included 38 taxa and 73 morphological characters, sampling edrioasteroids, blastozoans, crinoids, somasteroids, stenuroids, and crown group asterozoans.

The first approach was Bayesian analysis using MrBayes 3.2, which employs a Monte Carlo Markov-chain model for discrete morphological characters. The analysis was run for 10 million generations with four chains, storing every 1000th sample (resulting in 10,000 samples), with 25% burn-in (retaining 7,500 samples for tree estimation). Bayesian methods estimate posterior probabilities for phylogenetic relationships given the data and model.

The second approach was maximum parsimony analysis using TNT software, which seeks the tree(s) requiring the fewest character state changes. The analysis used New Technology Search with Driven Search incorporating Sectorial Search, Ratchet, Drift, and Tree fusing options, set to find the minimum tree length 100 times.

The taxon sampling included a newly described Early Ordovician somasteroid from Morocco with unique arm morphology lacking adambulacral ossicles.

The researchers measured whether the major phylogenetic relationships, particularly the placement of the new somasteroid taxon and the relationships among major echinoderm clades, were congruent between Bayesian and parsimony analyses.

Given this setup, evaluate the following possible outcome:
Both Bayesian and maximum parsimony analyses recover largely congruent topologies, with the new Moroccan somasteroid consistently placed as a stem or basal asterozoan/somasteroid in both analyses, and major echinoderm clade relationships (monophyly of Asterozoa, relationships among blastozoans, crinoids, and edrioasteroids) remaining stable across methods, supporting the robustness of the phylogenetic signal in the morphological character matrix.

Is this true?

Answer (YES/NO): YES